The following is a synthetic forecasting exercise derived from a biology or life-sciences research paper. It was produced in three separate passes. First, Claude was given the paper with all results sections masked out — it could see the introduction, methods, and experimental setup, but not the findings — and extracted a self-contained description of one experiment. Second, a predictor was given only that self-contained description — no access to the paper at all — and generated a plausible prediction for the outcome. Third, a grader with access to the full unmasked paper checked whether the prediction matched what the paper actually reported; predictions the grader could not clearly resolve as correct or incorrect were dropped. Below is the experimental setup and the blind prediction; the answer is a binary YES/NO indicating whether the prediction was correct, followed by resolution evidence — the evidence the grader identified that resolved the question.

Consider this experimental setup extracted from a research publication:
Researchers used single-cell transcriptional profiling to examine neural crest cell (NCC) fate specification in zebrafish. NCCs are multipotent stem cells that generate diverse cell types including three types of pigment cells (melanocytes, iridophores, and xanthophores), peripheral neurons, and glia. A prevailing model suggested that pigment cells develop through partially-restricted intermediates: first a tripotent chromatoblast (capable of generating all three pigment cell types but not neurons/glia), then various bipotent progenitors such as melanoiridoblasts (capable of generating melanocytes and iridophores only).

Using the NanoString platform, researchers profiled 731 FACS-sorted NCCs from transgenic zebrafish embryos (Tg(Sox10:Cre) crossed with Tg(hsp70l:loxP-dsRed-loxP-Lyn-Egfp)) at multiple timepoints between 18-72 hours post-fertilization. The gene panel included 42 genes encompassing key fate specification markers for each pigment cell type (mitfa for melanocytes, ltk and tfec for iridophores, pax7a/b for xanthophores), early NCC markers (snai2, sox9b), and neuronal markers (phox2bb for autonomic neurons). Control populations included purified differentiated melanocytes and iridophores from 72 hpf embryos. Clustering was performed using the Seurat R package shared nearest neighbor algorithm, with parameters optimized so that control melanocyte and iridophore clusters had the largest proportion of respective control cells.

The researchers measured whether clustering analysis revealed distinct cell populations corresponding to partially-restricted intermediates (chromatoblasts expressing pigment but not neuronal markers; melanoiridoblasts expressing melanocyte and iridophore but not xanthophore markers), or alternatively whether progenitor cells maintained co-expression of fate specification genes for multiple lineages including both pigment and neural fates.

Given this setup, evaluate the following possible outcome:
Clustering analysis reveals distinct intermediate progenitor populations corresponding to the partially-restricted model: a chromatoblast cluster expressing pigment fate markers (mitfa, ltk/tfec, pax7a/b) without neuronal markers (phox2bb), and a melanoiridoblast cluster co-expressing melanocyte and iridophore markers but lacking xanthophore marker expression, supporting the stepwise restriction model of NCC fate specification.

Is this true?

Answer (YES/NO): NO